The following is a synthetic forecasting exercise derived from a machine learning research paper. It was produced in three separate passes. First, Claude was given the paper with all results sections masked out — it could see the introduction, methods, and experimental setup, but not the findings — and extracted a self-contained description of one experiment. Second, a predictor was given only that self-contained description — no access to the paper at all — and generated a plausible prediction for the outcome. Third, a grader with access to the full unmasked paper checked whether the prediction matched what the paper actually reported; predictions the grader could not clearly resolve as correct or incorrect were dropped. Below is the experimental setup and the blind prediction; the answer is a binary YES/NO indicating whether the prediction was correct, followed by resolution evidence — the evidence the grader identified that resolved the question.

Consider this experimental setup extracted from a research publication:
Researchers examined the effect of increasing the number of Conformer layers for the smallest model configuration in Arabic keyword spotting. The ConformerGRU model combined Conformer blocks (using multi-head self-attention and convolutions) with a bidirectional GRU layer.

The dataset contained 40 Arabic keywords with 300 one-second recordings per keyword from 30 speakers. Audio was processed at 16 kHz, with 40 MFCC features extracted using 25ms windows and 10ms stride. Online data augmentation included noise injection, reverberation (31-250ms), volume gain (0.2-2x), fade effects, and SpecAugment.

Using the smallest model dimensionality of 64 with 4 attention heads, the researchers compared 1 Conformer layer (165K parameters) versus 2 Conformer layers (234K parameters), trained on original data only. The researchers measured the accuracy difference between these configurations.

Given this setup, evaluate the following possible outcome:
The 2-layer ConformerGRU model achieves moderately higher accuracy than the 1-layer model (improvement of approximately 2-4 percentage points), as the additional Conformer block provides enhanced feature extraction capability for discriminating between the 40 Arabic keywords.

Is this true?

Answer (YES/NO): NO